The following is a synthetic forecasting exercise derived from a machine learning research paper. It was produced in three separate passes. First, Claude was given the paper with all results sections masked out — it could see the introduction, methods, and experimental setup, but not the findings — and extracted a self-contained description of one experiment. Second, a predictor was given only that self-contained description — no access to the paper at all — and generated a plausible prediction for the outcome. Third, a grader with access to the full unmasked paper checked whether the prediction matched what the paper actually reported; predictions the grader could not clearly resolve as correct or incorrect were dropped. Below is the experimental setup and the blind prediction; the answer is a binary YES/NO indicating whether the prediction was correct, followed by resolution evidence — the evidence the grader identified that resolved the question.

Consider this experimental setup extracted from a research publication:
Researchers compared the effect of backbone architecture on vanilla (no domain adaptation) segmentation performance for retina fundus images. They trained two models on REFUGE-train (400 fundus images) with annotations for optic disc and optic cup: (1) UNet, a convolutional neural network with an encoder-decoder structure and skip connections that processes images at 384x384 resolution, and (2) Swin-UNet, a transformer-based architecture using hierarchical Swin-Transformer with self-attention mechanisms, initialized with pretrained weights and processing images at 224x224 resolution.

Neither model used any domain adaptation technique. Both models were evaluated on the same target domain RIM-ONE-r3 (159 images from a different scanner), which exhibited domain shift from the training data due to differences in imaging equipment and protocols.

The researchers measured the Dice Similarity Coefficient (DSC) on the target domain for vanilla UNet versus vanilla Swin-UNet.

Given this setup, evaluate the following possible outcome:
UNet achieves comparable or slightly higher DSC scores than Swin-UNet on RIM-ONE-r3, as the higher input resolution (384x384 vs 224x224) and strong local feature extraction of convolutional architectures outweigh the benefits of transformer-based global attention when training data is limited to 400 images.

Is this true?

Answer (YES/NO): NO